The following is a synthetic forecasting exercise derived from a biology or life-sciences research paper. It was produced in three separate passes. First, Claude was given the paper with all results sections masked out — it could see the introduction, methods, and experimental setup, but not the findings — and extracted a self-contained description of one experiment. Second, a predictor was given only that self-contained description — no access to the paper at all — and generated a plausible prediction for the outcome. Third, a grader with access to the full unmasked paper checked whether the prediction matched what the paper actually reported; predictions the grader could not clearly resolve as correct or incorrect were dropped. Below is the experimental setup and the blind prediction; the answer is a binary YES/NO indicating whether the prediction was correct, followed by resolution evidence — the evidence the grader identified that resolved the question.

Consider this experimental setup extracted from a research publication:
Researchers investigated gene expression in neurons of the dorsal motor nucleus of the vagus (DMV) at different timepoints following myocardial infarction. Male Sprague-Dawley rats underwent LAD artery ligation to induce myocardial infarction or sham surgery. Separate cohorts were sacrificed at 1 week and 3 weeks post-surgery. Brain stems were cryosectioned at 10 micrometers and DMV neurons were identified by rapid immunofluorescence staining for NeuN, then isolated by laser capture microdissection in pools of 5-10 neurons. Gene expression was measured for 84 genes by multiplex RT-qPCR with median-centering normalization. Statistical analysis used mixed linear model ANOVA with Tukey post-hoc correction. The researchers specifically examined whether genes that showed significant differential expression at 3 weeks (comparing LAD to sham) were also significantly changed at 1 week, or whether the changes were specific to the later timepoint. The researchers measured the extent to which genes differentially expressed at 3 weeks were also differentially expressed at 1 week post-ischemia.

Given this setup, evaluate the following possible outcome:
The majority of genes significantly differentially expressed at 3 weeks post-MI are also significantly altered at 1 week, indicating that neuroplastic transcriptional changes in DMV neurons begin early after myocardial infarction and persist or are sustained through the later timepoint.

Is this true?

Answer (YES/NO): NO